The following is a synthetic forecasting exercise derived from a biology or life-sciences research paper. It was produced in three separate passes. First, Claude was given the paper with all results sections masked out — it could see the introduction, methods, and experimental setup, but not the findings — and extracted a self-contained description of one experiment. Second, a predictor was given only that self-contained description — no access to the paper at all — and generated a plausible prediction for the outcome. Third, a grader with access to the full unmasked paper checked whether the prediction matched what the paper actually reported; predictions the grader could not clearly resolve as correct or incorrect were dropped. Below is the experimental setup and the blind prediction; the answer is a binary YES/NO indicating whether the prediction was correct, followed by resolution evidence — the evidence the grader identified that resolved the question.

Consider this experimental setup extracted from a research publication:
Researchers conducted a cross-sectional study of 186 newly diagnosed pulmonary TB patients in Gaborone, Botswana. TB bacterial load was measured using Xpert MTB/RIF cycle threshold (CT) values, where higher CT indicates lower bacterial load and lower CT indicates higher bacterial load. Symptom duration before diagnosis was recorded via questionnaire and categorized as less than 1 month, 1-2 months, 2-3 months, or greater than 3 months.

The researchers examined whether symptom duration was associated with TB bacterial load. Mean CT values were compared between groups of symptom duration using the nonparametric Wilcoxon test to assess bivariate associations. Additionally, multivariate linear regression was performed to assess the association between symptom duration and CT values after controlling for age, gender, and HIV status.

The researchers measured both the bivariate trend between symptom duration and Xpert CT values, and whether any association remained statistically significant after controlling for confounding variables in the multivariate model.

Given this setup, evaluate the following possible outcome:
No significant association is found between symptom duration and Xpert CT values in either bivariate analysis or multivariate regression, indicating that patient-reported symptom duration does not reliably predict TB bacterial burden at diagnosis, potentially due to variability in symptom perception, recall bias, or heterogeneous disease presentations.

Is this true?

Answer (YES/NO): NO